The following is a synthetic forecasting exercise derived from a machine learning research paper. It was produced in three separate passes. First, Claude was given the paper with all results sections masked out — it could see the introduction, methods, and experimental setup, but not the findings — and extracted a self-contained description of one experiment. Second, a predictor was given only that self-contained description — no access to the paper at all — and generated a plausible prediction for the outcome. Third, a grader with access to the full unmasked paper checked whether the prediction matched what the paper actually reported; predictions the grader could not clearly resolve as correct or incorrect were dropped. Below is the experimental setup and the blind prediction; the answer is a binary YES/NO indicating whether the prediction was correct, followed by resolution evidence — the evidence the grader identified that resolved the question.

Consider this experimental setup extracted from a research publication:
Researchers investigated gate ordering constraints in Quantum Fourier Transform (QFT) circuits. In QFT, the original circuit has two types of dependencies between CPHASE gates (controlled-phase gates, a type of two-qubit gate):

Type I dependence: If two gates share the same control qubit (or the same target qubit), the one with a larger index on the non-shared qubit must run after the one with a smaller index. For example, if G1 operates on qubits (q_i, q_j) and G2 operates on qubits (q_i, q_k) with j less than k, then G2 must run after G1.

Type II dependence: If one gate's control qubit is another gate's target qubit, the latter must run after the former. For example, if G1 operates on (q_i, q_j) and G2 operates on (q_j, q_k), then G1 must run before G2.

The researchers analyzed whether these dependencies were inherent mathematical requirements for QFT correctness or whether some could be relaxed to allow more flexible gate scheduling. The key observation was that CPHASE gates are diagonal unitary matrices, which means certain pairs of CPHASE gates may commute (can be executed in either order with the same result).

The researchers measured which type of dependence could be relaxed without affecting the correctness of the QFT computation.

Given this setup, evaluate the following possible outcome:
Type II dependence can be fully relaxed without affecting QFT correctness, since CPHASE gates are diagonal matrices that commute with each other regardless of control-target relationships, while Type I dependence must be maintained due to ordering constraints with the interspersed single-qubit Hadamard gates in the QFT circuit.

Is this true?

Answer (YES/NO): NO